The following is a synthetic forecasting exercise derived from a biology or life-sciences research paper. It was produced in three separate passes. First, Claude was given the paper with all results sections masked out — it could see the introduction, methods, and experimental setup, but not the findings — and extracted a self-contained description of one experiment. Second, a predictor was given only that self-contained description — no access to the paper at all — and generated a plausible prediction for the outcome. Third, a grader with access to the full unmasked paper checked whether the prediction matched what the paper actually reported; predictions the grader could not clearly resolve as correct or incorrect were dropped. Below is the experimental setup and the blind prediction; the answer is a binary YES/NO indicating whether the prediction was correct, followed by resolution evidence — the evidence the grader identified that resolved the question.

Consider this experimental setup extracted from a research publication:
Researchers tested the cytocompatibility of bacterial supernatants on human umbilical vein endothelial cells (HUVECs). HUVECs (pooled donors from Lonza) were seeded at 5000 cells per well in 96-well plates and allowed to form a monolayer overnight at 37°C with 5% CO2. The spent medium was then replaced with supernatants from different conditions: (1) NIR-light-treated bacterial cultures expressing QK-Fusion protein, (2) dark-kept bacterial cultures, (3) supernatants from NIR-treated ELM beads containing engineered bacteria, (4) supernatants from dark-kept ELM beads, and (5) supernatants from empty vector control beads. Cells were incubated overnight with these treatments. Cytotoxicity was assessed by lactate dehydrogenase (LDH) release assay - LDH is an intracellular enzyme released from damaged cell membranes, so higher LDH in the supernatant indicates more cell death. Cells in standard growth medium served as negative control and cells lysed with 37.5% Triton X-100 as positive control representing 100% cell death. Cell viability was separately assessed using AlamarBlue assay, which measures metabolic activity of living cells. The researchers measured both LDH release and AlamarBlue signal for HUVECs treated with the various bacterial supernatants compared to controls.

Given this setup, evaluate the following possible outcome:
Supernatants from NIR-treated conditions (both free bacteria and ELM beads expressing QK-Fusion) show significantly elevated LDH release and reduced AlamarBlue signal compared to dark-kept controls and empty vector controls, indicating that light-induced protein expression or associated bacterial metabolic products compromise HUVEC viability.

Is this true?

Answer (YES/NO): NO